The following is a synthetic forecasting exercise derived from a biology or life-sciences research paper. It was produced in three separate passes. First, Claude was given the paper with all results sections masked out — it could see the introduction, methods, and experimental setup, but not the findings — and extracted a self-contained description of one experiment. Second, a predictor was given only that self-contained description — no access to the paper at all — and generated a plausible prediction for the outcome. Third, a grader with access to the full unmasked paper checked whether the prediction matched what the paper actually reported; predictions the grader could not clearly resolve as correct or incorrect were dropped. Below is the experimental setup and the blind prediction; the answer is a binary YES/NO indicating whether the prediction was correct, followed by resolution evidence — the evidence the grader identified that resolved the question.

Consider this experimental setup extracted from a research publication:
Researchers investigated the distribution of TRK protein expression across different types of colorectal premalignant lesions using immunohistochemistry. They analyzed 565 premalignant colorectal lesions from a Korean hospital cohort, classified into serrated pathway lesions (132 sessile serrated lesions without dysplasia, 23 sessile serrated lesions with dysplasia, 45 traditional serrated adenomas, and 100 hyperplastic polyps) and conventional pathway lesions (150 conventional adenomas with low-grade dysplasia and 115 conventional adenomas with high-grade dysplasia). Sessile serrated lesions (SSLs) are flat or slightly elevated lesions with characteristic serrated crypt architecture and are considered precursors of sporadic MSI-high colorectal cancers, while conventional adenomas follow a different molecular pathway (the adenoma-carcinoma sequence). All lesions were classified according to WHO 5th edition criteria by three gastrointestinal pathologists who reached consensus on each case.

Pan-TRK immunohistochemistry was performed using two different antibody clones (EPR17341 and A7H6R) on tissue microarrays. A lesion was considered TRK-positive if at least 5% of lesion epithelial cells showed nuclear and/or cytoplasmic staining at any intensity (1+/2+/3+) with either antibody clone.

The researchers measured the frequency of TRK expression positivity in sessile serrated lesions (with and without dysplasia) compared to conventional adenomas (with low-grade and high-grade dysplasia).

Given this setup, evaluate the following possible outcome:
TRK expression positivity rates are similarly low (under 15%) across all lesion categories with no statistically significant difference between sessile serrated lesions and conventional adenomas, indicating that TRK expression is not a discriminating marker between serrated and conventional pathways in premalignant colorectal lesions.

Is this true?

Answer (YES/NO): NO